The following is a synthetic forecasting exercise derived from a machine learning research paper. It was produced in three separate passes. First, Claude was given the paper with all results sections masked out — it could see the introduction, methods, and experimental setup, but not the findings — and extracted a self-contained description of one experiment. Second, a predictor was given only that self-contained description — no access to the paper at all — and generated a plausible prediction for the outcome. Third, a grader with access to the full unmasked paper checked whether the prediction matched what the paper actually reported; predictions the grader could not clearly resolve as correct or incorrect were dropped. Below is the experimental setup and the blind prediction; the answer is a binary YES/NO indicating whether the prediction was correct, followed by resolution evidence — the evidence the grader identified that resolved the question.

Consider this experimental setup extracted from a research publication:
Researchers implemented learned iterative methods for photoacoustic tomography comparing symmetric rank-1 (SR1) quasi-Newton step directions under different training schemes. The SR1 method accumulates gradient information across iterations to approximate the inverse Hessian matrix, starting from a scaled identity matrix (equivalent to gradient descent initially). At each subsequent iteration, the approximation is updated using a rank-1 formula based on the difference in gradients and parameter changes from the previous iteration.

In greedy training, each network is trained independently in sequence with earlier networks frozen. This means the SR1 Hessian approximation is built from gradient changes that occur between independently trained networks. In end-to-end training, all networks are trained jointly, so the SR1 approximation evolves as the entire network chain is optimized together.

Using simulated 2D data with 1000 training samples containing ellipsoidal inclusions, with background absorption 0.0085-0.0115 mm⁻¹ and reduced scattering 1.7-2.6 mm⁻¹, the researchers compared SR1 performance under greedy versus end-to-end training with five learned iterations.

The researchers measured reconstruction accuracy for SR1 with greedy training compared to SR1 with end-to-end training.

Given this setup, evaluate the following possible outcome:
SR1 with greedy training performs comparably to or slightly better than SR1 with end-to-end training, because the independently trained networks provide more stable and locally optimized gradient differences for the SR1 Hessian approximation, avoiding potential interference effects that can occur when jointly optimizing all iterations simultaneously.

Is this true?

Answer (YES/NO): NO